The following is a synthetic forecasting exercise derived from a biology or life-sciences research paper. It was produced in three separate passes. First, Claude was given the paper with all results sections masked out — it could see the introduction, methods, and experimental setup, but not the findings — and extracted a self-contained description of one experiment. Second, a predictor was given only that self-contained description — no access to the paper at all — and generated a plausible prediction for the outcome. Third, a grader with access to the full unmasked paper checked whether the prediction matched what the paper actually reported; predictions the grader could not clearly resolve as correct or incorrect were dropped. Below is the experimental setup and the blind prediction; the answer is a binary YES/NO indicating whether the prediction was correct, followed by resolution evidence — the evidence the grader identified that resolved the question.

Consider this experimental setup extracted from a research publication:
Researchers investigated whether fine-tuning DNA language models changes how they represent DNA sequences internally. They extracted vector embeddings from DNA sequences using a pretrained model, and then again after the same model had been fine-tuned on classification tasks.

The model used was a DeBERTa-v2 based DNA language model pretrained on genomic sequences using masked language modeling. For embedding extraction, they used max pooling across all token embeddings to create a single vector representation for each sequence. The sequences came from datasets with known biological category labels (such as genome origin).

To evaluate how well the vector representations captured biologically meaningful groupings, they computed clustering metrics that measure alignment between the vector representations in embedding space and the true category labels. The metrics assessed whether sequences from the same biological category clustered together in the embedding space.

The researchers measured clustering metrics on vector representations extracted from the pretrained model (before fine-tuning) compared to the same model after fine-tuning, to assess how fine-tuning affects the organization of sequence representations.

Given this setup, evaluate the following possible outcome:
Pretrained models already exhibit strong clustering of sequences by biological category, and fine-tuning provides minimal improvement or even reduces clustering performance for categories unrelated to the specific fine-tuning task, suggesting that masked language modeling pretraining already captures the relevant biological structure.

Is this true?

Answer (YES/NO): NO